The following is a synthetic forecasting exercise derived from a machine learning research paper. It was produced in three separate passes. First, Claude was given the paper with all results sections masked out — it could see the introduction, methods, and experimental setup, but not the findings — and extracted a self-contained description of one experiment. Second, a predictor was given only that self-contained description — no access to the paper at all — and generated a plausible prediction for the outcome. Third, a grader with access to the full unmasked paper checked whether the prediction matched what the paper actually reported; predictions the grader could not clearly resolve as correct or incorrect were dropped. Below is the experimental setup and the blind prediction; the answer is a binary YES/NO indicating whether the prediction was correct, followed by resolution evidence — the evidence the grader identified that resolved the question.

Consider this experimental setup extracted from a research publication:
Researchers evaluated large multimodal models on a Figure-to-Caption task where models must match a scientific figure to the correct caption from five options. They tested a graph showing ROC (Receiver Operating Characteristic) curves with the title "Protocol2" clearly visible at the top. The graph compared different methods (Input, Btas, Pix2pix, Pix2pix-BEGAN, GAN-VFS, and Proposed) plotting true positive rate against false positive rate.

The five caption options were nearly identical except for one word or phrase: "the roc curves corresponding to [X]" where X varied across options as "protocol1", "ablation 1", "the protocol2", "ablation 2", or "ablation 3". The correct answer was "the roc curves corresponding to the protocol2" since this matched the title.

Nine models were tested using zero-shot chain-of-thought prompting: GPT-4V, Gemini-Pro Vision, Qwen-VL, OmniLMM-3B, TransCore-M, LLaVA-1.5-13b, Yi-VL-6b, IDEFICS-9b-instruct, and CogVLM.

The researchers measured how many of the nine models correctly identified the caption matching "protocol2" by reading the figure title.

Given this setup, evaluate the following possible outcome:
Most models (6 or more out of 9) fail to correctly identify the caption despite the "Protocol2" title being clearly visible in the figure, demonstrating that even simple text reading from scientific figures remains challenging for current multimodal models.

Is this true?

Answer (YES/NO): NO